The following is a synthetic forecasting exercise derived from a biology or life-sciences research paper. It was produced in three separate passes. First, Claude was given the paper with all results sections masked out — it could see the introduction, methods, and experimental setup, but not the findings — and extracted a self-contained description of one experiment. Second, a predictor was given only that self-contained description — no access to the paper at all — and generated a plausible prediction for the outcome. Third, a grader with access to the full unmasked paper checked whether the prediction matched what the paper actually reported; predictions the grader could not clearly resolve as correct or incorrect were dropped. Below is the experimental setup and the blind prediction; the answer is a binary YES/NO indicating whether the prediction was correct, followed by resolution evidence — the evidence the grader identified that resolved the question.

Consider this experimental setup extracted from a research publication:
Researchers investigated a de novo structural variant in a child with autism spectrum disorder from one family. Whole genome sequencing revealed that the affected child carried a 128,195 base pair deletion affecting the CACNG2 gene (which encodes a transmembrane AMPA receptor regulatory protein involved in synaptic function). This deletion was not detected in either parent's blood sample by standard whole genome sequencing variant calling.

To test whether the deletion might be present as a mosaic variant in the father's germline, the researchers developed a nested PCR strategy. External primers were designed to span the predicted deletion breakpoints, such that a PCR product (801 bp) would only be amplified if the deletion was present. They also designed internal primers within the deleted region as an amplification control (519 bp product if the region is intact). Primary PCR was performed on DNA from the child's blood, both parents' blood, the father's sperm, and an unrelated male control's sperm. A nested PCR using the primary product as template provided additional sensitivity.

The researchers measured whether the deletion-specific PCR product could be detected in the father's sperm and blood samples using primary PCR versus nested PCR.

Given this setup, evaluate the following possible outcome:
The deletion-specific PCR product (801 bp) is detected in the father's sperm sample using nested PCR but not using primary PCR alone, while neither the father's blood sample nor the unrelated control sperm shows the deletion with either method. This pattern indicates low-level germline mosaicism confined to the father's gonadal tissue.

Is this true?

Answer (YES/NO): NO